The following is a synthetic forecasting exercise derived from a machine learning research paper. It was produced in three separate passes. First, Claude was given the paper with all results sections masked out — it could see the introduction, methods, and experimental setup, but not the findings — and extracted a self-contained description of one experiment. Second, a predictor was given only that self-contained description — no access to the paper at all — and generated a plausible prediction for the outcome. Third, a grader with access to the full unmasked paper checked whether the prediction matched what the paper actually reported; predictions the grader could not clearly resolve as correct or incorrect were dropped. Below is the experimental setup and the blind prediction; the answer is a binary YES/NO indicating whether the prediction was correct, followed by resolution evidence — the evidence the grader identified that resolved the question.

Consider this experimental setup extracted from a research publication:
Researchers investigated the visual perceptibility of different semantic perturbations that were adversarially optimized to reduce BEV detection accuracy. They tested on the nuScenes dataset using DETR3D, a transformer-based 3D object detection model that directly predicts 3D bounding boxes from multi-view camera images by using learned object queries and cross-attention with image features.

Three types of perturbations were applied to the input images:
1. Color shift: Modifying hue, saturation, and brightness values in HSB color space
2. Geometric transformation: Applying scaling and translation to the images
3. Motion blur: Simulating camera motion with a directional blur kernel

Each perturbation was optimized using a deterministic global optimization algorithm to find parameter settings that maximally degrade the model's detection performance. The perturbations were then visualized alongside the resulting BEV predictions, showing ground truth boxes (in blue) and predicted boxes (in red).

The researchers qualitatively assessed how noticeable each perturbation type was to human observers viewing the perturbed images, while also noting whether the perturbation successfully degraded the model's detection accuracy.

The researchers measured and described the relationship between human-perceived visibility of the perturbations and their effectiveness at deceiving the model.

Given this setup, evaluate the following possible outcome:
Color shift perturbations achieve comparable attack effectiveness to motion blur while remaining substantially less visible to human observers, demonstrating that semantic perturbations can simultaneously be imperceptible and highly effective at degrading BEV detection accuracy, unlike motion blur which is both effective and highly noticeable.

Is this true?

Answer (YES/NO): NO